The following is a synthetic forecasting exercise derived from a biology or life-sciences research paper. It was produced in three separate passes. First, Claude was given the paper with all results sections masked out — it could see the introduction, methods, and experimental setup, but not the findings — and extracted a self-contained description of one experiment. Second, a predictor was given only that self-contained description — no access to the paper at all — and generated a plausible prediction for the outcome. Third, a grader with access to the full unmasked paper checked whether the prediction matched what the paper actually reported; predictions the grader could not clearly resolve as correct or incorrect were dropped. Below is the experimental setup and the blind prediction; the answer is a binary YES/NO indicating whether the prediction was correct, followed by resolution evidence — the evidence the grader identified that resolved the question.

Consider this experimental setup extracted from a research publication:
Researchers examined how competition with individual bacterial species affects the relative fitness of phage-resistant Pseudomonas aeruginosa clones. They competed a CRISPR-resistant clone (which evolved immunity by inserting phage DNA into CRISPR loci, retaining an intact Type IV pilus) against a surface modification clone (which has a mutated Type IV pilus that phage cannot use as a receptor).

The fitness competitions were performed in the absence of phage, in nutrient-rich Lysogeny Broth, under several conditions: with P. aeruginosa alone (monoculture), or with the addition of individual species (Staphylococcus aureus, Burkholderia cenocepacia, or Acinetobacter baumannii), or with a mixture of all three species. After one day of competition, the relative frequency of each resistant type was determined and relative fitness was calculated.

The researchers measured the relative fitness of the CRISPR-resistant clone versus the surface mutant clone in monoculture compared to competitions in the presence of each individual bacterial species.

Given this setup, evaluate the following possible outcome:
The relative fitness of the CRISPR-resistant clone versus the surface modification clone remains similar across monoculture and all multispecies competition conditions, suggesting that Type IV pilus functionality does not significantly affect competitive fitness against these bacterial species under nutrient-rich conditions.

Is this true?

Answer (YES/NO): NO